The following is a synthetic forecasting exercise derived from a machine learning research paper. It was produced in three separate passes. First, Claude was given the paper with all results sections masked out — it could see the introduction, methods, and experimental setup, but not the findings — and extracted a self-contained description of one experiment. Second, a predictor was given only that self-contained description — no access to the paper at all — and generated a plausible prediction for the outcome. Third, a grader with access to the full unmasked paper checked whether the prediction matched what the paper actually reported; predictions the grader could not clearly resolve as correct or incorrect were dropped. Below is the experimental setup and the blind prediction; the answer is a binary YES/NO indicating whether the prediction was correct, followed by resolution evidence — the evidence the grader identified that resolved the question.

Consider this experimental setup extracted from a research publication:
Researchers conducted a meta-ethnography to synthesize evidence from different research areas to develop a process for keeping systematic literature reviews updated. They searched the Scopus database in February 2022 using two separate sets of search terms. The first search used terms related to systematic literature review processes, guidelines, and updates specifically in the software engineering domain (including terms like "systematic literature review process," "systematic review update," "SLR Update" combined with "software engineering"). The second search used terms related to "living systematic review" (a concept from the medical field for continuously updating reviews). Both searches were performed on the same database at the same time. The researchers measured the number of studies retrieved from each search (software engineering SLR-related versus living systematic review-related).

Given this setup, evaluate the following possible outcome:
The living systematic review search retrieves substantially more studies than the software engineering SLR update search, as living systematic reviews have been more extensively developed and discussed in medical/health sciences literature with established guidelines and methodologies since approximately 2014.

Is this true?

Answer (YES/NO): YES